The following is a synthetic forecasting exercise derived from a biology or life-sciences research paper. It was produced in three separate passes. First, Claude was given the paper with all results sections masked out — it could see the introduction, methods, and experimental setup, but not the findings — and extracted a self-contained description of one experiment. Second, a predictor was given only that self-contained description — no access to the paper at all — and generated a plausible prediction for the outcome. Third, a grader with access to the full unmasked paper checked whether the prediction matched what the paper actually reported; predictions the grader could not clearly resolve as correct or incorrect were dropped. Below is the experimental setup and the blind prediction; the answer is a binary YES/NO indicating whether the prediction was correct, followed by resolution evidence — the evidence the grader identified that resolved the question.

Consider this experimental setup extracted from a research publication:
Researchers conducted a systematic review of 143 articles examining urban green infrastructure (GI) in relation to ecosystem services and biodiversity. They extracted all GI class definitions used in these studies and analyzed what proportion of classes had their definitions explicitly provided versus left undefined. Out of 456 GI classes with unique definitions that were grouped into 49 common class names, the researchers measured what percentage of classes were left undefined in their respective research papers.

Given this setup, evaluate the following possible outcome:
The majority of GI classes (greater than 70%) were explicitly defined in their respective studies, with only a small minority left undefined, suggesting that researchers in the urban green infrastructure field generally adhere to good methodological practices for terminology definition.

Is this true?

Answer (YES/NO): NO